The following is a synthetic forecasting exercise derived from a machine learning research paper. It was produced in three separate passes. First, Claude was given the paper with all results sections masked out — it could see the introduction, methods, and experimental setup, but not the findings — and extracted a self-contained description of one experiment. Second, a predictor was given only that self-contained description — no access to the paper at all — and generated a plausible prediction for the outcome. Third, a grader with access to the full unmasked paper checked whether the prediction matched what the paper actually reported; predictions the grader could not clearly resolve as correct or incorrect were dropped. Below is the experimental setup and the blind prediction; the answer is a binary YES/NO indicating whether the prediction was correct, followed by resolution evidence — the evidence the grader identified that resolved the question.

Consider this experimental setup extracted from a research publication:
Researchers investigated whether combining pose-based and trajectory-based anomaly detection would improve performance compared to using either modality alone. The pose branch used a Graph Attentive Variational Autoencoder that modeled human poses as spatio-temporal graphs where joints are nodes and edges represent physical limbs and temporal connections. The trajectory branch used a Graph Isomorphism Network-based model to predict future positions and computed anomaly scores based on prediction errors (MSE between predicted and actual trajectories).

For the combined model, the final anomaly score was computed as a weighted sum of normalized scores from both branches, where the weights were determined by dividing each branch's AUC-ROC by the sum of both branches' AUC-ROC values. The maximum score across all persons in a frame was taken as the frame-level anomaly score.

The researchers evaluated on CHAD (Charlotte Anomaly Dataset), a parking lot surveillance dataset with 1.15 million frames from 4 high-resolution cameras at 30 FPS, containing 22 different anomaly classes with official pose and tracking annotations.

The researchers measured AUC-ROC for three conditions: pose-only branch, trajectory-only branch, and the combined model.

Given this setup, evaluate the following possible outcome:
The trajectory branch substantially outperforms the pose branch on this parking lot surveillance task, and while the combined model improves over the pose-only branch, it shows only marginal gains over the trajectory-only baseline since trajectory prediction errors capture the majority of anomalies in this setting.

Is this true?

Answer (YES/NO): NO